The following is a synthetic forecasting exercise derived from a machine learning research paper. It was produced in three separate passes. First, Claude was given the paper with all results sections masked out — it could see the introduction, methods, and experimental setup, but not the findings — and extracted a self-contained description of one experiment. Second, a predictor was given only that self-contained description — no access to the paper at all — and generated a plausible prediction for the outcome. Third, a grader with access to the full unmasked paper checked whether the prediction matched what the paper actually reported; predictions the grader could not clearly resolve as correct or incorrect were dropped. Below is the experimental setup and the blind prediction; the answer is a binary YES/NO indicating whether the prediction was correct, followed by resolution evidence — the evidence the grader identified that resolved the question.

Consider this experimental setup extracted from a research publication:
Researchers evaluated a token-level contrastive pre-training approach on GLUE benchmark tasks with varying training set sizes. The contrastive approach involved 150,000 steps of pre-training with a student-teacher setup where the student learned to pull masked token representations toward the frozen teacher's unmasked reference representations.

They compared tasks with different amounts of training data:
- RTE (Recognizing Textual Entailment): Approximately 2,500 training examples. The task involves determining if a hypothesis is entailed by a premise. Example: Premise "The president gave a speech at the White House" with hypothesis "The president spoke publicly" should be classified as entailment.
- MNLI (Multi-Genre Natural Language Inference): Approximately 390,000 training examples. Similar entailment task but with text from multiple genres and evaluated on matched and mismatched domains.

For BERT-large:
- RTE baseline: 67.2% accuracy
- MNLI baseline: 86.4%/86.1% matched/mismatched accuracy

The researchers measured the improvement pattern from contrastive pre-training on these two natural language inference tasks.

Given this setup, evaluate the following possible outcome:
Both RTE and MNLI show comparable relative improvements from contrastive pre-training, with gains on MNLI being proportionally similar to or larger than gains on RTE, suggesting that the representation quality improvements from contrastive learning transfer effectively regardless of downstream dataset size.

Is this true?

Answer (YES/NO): NO